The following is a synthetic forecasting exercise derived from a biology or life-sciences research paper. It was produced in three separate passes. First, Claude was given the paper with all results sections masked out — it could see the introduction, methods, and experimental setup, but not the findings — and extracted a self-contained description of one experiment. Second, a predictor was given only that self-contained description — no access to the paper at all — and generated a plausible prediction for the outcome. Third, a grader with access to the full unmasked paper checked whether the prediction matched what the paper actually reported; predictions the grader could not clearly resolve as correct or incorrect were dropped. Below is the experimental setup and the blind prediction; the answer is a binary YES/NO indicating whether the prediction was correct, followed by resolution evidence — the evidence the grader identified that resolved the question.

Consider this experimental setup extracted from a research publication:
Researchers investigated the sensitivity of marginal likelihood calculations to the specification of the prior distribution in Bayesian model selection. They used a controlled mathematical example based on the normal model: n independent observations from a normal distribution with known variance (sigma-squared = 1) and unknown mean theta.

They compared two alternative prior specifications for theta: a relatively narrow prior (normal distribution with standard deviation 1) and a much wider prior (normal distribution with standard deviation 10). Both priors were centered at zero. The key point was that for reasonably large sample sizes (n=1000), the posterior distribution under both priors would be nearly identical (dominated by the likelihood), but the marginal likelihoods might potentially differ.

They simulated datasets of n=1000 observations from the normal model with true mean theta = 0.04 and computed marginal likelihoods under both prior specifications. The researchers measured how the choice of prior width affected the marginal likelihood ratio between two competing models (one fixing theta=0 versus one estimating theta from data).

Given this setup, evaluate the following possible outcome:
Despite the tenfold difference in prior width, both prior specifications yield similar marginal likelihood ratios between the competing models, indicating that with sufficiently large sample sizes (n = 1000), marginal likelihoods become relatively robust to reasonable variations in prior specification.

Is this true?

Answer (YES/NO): NO